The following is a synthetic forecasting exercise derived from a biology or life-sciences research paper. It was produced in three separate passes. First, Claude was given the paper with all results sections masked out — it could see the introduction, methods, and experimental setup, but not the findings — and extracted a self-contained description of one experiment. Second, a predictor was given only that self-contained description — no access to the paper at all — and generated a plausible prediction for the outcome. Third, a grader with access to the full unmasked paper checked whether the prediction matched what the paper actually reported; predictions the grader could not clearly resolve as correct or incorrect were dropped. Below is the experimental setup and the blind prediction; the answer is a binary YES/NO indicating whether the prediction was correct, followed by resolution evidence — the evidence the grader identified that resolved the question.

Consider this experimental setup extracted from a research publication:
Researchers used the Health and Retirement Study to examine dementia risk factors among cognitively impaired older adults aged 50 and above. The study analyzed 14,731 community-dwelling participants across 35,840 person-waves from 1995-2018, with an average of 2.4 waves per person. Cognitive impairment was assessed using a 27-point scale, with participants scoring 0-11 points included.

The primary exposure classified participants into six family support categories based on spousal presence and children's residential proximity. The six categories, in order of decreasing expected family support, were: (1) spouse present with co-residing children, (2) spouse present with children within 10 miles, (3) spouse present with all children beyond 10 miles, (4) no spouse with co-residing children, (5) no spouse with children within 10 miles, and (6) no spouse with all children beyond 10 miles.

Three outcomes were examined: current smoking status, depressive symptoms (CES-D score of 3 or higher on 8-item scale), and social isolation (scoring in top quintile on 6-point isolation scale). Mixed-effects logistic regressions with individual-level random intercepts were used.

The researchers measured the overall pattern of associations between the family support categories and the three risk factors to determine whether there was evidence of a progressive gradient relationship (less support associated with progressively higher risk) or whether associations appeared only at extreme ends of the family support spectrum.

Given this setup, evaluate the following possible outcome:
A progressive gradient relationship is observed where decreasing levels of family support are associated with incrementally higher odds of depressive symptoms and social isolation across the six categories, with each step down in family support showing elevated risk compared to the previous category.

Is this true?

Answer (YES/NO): NO